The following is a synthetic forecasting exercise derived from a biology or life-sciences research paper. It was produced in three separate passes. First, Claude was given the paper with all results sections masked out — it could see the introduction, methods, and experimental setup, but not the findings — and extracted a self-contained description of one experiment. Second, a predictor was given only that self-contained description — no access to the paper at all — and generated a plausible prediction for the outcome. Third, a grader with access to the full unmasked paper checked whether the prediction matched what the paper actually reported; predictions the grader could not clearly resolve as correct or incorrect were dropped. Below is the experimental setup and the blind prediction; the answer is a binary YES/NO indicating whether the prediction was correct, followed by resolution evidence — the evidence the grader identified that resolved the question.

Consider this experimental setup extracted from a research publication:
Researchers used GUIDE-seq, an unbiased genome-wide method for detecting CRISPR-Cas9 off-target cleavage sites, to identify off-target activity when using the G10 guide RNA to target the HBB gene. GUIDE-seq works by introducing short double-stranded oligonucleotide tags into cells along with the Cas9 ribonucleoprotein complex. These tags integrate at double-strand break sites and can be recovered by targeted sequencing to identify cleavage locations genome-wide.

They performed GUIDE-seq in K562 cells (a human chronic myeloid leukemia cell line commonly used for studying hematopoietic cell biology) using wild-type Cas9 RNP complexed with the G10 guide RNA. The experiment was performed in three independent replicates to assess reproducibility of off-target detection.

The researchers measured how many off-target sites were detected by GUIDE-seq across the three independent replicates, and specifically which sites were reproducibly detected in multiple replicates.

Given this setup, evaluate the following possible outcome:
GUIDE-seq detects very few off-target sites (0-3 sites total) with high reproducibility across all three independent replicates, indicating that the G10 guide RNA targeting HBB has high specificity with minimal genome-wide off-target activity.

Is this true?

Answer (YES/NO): NO